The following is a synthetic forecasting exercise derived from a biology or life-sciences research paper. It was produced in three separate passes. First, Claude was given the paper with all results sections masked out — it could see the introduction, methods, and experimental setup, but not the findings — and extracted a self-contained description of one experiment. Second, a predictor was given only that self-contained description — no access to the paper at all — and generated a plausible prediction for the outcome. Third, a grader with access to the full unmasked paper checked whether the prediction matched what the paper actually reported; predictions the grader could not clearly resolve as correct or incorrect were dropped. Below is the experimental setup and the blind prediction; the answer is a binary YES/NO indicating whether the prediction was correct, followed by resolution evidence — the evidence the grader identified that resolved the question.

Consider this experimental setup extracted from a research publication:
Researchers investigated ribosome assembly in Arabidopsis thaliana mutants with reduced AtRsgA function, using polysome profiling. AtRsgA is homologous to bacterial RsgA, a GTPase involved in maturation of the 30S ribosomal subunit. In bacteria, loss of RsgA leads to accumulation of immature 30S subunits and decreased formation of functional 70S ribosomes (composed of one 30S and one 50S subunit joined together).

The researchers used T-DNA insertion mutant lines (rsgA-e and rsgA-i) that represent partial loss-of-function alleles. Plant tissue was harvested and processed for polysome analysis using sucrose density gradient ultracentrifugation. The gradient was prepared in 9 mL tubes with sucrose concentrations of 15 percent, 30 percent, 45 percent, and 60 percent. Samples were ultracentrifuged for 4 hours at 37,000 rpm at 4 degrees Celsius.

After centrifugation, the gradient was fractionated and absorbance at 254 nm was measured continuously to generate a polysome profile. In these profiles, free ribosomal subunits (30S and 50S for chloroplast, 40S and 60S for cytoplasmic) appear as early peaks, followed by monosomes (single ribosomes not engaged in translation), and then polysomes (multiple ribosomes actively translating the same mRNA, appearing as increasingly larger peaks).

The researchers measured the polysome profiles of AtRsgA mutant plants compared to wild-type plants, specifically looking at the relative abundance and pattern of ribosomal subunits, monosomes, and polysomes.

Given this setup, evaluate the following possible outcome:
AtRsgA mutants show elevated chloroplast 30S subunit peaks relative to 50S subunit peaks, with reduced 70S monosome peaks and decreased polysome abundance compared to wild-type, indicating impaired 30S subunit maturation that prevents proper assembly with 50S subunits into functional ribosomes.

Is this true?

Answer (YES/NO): NO